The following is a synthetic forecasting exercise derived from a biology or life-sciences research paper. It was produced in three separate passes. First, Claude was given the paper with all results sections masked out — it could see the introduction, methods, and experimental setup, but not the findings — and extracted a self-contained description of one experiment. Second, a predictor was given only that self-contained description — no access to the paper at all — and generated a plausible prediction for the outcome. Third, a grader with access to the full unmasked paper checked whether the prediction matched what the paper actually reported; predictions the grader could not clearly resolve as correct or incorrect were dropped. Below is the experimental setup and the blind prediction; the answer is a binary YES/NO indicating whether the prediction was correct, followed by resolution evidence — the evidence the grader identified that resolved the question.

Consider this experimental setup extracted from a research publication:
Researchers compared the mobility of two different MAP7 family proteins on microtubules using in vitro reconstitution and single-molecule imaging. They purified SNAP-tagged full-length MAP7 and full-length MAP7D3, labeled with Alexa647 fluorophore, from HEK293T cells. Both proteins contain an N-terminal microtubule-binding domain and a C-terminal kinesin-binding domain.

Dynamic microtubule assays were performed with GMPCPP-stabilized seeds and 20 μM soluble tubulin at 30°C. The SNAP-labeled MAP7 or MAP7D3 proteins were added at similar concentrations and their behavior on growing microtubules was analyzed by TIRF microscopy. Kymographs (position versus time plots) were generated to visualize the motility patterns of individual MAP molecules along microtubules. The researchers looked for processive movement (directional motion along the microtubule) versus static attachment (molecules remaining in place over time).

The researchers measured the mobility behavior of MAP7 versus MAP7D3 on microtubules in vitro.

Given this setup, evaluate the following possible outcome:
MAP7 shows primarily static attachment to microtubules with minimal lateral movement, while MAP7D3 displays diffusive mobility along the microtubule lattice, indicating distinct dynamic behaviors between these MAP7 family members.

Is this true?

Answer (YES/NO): YES